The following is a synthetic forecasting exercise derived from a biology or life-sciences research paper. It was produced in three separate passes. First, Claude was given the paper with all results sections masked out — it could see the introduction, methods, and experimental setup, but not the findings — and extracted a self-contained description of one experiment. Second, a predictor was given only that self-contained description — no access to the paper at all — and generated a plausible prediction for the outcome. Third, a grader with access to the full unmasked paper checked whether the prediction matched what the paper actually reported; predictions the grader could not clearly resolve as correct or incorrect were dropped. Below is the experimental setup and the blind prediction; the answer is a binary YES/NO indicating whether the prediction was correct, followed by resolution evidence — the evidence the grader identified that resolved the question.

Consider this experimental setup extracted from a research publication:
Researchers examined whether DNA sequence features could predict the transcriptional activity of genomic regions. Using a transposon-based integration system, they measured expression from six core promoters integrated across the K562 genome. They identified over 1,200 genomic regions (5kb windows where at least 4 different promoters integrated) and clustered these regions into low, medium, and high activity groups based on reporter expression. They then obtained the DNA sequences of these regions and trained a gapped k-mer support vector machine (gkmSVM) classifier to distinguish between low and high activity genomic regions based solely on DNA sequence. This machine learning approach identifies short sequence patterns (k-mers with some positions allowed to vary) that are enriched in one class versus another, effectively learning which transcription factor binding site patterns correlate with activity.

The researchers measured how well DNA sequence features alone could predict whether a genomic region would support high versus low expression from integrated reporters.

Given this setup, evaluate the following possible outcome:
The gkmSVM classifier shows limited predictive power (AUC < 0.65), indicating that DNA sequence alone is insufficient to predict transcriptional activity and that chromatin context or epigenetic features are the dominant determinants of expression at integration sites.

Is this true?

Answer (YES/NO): NO